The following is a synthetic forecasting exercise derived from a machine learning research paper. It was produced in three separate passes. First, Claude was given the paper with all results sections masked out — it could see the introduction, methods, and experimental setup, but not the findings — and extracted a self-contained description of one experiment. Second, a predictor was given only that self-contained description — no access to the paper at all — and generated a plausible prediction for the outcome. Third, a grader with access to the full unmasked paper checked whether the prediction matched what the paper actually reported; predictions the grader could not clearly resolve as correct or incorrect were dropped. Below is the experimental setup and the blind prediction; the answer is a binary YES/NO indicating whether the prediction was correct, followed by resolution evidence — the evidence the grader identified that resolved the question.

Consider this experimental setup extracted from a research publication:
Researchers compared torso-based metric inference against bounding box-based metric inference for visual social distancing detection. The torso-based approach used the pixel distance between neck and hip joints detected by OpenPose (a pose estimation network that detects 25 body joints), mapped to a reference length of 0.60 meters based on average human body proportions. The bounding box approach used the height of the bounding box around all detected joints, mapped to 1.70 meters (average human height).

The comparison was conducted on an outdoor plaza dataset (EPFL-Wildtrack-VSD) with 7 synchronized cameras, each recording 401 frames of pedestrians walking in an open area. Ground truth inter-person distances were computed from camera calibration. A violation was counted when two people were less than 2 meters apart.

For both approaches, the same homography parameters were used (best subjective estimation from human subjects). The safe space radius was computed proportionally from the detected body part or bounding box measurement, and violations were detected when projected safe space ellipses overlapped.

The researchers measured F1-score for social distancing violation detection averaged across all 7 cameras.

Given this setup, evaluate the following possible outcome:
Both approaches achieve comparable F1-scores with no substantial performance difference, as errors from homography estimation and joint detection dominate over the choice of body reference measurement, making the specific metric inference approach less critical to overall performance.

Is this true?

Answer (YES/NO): NO